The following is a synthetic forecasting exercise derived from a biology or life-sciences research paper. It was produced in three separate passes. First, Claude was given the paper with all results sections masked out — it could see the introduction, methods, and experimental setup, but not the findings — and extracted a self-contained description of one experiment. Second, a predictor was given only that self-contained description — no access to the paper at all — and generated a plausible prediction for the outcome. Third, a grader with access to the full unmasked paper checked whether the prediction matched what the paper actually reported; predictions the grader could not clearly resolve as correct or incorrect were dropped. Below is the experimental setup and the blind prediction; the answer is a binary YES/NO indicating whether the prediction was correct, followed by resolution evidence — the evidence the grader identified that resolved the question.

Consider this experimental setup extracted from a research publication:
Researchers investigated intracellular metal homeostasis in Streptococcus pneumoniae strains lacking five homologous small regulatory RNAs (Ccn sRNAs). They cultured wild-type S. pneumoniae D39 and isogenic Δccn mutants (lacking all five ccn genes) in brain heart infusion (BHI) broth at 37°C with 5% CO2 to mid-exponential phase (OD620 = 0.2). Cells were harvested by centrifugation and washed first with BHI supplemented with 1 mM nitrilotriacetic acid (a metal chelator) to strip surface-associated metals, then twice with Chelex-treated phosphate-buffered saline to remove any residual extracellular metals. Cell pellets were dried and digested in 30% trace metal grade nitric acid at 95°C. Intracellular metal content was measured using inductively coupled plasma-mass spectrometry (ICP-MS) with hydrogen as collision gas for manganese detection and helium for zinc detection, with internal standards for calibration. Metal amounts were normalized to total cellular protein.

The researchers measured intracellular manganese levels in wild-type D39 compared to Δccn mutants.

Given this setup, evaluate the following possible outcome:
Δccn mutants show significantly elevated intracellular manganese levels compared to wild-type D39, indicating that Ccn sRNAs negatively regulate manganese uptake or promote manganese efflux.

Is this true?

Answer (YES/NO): NO